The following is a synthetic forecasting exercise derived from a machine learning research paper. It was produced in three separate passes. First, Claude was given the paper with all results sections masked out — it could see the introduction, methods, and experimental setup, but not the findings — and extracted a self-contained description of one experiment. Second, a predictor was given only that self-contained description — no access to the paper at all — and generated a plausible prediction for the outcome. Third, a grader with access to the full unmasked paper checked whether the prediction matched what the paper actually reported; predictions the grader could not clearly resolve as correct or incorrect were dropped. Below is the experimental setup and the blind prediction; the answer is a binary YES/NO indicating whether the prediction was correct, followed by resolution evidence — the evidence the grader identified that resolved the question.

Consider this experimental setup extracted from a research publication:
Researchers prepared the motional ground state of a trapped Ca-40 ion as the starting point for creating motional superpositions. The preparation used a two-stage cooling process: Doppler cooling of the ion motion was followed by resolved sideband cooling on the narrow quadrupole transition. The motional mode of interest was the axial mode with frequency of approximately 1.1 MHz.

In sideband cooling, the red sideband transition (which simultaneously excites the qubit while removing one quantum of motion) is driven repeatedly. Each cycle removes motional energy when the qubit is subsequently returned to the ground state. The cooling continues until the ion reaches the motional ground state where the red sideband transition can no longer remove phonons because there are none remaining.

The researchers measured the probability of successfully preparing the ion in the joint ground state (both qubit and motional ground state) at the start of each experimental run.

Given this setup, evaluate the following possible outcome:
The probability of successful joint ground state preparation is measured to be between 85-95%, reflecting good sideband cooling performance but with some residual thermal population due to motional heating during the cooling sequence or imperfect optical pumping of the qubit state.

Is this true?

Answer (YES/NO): NO